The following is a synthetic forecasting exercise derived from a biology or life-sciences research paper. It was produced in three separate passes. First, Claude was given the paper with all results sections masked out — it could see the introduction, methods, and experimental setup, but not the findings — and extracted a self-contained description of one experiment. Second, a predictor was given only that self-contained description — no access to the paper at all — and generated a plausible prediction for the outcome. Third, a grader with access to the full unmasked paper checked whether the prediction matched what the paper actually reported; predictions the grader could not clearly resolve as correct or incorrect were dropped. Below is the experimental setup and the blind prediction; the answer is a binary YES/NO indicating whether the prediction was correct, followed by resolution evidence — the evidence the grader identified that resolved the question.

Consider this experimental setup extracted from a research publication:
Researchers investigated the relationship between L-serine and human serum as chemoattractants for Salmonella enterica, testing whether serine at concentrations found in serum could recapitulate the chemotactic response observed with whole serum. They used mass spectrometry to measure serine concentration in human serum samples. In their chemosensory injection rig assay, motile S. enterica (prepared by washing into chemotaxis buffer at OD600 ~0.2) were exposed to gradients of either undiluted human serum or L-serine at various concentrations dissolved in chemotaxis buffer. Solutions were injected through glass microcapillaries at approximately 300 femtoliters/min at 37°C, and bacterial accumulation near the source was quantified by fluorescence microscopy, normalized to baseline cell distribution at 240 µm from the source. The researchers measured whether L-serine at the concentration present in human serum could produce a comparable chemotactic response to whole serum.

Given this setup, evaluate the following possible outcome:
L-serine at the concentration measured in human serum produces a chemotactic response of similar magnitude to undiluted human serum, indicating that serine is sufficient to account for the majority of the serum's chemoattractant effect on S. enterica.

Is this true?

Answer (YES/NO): NO